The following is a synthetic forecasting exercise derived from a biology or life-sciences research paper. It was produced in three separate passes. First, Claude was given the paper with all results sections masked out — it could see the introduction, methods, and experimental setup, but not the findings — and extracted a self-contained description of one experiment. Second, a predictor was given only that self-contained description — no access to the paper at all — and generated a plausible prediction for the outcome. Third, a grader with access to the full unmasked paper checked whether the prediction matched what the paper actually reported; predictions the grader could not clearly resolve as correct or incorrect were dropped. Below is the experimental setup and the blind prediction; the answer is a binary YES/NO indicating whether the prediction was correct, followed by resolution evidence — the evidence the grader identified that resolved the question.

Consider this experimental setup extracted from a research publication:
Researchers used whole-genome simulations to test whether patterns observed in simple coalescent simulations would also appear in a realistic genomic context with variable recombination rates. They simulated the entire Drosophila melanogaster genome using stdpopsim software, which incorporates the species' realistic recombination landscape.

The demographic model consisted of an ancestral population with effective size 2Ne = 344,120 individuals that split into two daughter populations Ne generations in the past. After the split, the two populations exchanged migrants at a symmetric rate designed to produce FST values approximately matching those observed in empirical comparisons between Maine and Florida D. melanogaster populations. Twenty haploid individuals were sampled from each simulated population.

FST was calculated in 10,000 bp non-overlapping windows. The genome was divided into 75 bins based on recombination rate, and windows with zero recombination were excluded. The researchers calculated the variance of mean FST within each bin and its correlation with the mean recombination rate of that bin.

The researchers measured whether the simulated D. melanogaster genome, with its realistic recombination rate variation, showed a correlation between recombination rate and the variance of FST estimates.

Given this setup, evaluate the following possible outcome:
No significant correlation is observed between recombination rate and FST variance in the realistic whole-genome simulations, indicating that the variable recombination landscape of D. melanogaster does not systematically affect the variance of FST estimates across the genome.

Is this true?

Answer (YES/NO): NO